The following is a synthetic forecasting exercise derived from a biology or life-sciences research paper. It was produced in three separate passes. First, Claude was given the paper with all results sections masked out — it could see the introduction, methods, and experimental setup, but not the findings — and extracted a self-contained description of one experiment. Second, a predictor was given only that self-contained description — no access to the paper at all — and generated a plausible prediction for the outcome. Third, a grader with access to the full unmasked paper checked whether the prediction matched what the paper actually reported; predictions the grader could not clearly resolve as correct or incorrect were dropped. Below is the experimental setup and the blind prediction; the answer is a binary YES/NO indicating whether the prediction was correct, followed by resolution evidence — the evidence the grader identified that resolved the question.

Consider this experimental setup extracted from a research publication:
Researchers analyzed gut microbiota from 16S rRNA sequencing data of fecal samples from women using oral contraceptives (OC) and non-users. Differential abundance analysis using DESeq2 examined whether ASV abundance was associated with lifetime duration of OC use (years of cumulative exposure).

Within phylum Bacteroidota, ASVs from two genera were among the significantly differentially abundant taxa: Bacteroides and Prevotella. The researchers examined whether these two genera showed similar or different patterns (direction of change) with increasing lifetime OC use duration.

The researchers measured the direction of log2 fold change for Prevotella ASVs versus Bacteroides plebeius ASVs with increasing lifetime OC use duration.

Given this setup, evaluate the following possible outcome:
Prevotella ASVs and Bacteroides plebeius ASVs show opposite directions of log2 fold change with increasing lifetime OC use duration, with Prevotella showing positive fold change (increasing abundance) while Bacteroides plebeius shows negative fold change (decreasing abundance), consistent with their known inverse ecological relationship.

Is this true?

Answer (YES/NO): NO